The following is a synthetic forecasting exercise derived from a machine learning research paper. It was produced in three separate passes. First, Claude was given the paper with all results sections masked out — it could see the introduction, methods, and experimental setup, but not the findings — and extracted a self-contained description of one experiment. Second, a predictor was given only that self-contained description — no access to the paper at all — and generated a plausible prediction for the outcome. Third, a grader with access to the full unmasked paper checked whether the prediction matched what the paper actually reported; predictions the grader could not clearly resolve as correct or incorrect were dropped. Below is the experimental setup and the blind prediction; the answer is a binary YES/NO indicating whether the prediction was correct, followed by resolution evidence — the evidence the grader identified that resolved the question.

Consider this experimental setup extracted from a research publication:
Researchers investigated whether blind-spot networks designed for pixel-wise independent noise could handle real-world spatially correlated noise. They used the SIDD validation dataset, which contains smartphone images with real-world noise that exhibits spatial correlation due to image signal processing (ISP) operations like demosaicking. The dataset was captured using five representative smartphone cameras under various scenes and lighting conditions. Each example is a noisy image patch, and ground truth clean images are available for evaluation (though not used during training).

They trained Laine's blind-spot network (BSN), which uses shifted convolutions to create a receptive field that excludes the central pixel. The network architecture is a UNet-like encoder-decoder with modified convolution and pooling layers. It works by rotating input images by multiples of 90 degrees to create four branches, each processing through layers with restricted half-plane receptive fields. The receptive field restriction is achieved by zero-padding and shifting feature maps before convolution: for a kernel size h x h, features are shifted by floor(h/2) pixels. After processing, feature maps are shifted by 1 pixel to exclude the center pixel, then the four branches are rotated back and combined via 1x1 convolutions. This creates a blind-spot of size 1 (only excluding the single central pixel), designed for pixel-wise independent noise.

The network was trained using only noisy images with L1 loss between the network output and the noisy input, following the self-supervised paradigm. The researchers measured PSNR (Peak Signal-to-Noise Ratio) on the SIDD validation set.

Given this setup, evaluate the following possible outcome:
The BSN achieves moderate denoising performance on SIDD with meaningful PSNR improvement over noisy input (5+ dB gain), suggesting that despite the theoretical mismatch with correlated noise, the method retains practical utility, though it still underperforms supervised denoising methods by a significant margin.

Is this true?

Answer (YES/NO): NO